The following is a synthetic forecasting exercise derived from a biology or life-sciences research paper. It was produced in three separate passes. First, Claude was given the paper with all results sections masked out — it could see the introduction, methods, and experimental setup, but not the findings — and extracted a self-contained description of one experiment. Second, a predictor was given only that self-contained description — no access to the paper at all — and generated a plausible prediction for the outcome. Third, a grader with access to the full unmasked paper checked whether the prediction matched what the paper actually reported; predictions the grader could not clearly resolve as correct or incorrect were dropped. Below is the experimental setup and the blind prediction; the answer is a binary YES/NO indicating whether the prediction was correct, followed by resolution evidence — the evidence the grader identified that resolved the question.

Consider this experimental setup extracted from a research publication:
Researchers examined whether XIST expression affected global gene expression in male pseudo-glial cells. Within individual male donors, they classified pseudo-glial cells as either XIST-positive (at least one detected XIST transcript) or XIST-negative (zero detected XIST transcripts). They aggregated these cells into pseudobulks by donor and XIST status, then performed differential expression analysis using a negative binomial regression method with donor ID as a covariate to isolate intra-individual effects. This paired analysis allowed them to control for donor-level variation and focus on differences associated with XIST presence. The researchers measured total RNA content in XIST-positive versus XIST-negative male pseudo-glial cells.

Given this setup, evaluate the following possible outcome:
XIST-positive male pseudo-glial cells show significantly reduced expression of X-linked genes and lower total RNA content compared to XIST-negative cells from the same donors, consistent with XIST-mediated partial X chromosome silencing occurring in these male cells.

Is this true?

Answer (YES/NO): NO